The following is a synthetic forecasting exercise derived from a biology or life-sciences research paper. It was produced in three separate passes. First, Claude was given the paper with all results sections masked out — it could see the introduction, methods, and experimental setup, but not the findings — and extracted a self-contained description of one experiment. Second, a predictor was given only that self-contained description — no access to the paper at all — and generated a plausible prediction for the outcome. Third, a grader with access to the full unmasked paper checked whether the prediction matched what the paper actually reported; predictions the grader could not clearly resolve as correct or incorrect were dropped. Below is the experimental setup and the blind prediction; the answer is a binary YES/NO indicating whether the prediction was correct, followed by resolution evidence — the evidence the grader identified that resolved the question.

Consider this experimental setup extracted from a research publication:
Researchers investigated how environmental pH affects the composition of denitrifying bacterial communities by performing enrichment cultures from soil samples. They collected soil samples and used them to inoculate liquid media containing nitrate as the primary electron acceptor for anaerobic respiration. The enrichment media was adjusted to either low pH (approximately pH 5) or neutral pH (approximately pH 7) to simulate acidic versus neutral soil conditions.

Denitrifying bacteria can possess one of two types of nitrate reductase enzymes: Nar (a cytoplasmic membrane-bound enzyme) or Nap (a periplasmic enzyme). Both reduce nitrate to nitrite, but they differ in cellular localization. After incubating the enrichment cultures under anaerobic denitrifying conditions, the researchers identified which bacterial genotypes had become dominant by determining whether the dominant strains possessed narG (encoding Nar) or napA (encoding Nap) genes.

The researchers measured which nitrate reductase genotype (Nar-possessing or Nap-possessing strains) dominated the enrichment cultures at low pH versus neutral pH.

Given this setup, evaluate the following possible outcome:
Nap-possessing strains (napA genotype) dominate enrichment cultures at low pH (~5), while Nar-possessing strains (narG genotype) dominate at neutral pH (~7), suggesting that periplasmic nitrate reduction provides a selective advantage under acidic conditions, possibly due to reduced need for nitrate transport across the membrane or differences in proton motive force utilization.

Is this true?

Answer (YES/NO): NO